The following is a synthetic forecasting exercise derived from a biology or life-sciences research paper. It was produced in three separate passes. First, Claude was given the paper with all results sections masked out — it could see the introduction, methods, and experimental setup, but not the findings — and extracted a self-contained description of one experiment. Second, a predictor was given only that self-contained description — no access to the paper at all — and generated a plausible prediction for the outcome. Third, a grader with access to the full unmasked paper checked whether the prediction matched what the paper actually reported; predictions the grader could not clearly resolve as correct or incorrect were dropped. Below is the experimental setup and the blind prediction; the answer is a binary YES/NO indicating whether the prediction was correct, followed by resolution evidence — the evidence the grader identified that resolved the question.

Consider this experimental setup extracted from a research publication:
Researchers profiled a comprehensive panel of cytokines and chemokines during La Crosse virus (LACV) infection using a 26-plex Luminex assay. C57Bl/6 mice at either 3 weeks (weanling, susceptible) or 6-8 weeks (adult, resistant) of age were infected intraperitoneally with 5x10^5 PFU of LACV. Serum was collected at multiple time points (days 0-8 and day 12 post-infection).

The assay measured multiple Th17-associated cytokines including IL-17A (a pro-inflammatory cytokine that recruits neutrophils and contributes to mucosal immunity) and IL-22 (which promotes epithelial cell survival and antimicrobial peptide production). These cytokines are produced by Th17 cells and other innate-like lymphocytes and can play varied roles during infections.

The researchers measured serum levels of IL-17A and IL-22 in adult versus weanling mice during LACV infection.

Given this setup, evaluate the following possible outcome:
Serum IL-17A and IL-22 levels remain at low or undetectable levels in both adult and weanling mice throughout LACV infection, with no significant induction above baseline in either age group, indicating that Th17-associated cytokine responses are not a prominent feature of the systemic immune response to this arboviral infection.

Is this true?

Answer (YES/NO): NO